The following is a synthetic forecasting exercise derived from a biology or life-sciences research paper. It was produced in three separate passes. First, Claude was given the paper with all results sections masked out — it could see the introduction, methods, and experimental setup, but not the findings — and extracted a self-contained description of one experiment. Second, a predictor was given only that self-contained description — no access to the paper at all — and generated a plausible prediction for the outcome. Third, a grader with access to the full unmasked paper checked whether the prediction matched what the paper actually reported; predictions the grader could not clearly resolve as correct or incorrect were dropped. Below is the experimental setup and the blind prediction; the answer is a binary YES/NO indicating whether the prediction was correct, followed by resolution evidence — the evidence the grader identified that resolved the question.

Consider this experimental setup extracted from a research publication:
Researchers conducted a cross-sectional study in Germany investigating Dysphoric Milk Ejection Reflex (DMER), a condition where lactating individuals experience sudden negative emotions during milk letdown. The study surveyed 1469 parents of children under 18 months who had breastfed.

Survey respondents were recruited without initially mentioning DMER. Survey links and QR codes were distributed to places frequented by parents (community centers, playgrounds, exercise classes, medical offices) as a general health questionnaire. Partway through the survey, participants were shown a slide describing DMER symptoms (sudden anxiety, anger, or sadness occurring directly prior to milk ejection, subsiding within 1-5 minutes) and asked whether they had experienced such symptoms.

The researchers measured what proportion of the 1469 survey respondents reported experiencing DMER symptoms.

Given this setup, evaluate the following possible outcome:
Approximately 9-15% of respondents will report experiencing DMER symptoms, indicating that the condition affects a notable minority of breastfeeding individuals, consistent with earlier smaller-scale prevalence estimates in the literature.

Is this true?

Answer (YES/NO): YES